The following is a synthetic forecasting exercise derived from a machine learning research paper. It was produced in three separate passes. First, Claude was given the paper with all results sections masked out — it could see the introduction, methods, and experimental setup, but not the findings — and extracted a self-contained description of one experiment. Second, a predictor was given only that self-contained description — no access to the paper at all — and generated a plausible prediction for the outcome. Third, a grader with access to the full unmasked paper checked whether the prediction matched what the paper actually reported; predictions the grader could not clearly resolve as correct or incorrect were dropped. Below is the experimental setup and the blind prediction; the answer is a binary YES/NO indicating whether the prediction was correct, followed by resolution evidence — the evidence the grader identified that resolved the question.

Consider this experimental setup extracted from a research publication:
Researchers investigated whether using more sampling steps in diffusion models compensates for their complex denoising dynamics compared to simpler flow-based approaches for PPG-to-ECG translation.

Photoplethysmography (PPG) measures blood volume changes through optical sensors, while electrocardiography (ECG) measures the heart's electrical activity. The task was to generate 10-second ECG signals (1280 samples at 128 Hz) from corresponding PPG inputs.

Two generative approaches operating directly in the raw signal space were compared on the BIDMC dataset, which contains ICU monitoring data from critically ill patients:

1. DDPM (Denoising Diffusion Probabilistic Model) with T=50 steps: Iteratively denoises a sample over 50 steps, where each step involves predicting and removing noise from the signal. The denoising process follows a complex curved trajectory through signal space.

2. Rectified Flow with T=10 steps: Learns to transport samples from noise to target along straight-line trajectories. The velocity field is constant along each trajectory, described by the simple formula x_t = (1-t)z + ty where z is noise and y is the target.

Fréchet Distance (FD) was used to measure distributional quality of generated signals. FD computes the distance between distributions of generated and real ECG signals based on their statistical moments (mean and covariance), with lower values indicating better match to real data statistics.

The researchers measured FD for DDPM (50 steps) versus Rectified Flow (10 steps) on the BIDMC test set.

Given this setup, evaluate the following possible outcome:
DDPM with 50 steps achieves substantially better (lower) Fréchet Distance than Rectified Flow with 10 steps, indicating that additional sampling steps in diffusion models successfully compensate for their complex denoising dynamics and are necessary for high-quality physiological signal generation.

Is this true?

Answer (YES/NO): NO